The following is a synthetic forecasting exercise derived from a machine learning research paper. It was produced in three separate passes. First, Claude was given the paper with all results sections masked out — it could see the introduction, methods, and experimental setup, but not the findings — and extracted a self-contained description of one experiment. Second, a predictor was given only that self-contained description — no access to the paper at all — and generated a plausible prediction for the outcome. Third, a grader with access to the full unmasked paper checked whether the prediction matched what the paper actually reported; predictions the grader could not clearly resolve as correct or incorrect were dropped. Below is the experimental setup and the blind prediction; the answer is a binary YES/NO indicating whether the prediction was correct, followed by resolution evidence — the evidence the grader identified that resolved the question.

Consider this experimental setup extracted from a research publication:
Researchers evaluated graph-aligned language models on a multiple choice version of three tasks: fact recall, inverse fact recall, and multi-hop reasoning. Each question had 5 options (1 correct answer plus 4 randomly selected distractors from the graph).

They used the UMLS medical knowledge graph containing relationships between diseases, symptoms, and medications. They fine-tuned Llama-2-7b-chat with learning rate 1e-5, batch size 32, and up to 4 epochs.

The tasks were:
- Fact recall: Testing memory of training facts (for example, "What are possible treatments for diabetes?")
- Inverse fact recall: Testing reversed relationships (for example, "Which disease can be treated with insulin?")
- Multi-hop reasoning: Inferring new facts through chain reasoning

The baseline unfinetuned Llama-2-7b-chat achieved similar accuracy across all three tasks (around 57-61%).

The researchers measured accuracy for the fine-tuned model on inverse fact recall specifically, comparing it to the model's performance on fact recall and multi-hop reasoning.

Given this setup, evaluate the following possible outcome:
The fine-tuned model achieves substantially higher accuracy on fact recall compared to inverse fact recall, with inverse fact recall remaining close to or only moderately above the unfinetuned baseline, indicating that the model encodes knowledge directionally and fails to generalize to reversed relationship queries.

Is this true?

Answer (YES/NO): YES